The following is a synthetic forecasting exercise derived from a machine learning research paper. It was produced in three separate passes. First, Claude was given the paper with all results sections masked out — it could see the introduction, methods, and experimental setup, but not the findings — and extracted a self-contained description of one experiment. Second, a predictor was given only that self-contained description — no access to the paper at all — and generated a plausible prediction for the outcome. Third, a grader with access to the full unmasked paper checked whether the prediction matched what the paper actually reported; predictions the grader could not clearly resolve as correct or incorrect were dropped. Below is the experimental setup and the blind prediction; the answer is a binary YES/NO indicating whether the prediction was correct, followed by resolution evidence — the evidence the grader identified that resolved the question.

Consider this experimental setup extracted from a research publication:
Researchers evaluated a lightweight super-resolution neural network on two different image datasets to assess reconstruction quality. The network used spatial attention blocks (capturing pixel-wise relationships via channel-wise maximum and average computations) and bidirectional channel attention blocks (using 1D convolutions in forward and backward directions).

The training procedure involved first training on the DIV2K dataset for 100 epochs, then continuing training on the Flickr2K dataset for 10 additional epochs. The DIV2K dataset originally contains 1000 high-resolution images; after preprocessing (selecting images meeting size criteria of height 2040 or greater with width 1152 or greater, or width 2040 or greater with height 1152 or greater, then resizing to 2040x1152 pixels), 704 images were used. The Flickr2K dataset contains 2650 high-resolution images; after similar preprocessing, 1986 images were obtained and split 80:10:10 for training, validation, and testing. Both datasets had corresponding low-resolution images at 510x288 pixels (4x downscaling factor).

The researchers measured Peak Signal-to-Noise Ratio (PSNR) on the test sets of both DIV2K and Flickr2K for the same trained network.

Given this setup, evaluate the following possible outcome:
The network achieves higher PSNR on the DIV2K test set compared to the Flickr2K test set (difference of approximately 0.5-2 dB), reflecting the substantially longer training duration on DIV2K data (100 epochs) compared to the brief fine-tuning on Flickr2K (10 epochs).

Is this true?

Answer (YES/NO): NO